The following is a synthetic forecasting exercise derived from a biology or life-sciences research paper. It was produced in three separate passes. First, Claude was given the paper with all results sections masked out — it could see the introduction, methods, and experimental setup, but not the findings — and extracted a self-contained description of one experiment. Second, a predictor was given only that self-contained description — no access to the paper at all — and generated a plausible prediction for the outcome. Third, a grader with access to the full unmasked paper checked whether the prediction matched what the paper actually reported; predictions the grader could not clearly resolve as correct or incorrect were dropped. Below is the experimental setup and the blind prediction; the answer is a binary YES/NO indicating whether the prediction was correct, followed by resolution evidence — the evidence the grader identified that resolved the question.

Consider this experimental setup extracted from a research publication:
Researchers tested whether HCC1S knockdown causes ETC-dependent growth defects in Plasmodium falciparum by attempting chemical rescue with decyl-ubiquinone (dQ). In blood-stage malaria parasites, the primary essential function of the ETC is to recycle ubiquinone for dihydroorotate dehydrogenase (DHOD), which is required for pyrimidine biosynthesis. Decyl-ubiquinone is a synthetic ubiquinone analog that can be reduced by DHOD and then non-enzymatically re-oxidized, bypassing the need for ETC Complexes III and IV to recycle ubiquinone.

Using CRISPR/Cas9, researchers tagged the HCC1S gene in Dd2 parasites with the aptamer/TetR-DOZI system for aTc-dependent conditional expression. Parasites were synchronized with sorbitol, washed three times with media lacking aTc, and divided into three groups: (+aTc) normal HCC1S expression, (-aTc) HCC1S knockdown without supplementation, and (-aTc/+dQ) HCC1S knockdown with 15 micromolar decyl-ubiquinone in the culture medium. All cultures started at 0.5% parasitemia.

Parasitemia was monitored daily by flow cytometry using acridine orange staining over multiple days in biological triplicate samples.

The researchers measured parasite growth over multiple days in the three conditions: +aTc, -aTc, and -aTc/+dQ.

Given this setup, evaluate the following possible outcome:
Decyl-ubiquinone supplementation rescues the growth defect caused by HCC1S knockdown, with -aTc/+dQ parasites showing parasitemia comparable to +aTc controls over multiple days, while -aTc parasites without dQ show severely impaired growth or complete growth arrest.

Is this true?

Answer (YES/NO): YES